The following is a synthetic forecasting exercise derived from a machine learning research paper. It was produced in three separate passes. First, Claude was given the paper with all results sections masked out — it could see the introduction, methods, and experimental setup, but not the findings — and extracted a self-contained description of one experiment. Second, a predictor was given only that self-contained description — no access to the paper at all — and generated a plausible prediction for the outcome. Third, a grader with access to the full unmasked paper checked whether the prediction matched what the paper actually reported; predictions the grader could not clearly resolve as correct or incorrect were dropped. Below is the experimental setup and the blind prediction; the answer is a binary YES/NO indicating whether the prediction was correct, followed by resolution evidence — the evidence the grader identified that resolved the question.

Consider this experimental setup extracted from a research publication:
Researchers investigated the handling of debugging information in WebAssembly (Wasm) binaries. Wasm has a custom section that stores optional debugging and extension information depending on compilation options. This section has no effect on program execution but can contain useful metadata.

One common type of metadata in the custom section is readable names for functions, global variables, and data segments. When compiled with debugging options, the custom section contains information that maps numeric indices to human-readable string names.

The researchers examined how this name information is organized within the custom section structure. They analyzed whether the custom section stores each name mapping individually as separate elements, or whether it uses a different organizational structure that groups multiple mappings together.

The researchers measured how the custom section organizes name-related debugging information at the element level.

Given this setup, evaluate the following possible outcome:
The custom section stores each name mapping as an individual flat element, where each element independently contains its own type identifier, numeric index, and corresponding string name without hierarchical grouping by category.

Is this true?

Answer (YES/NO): NO